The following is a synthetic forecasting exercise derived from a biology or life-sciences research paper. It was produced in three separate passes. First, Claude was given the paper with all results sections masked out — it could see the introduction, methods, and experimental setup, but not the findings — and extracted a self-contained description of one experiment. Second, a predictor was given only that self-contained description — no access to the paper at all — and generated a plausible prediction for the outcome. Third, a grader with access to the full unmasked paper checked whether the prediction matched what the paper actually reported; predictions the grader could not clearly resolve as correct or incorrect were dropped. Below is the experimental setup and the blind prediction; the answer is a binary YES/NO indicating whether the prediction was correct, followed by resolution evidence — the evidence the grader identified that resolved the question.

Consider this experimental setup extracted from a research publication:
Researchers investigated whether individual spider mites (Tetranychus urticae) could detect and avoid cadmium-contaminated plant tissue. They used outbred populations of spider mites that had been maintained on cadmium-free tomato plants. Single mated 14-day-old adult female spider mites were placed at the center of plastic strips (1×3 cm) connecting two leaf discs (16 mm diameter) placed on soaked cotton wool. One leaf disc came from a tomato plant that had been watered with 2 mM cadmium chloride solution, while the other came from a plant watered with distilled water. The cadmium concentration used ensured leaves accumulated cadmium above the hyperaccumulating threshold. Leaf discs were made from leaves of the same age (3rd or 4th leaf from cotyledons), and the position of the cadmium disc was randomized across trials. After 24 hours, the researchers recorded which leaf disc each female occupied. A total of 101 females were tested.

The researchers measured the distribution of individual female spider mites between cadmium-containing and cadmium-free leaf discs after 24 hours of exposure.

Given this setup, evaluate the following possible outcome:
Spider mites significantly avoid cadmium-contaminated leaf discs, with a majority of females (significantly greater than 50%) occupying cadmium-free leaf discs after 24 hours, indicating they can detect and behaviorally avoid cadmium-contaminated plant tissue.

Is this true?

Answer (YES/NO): NO